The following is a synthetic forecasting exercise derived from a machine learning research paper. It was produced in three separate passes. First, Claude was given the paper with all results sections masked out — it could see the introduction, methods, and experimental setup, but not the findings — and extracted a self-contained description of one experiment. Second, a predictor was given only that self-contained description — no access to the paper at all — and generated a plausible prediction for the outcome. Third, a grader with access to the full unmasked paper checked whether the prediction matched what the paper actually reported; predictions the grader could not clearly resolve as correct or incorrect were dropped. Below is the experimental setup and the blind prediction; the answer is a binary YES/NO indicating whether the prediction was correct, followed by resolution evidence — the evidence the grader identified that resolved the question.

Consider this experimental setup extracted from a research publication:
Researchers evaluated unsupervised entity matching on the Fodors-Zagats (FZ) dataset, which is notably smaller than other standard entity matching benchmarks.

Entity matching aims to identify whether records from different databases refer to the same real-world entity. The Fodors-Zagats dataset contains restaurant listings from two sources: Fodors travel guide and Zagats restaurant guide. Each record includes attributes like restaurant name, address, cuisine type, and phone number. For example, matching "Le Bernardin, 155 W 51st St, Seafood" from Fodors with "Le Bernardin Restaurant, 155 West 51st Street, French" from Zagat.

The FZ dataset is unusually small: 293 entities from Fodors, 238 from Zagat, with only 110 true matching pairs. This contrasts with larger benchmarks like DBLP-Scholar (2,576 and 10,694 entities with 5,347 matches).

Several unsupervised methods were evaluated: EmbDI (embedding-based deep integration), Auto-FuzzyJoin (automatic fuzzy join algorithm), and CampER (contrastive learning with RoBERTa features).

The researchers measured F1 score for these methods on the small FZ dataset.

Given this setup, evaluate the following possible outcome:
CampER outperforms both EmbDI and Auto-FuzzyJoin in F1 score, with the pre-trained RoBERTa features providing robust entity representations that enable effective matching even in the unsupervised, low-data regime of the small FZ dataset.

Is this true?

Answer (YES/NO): NO